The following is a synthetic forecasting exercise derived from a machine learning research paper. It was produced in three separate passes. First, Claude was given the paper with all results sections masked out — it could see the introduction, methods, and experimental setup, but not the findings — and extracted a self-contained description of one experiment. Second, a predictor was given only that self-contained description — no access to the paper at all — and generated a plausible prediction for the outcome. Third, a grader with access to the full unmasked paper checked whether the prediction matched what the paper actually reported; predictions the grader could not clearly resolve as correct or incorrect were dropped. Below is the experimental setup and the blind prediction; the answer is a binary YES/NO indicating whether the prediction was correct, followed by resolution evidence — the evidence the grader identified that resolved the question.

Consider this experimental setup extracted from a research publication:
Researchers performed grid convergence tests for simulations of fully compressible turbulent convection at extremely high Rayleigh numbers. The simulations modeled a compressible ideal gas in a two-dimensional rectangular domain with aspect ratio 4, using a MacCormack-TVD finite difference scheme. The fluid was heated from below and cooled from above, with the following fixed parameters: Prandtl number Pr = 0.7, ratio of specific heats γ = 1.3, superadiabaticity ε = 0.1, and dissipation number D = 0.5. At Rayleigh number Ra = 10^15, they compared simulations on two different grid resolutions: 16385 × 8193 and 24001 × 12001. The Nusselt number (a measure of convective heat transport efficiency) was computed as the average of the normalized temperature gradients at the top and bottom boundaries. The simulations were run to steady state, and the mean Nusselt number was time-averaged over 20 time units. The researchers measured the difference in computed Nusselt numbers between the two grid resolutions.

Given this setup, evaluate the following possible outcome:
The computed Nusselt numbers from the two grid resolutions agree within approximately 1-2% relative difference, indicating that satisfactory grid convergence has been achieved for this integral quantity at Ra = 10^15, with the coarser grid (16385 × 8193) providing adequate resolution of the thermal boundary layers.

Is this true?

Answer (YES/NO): YES